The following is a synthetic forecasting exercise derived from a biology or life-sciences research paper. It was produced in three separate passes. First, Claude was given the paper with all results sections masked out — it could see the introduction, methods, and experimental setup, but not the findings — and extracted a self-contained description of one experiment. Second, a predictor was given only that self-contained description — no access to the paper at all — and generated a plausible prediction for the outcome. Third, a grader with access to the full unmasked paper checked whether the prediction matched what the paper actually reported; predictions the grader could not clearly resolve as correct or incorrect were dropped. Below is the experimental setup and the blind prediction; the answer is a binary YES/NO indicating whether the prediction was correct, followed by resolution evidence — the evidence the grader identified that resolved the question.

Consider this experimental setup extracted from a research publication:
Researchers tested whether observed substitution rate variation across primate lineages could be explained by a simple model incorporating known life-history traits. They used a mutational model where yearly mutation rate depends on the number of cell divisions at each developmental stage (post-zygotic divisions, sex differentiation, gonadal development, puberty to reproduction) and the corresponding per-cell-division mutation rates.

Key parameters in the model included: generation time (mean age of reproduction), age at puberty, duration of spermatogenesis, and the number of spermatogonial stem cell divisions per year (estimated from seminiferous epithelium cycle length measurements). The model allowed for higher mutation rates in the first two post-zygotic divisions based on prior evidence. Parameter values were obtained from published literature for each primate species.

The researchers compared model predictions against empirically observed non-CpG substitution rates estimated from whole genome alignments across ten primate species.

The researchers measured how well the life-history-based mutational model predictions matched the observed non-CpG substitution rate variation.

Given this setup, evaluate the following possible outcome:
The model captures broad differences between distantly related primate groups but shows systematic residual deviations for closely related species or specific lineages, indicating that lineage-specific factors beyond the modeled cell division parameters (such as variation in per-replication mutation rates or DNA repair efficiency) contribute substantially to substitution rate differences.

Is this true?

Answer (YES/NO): NO